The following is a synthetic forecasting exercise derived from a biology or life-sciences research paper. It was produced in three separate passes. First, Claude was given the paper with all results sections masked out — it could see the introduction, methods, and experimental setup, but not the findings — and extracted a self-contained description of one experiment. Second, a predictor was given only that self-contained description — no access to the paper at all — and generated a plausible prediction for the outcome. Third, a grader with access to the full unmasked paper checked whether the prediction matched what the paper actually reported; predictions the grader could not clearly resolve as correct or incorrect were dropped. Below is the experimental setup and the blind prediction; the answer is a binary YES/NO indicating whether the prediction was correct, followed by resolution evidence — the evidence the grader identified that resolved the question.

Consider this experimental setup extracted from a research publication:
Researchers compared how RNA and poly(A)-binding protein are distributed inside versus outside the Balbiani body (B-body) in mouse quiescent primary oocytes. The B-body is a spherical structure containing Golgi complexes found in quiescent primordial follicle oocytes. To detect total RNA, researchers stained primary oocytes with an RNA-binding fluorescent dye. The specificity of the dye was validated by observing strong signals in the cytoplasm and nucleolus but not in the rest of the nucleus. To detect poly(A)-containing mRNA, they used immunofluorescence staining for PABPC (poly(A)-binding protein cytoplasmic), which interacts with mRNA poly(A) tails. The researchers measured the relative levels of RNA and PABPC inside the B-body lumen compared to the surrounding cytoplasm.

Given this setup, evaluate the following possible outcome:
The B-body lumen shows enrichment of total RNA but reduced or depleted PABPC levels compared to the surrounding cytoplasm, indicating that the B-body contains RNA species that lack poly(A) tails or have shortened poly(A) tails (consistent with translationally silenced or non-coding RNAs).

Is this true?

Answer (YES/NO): NO